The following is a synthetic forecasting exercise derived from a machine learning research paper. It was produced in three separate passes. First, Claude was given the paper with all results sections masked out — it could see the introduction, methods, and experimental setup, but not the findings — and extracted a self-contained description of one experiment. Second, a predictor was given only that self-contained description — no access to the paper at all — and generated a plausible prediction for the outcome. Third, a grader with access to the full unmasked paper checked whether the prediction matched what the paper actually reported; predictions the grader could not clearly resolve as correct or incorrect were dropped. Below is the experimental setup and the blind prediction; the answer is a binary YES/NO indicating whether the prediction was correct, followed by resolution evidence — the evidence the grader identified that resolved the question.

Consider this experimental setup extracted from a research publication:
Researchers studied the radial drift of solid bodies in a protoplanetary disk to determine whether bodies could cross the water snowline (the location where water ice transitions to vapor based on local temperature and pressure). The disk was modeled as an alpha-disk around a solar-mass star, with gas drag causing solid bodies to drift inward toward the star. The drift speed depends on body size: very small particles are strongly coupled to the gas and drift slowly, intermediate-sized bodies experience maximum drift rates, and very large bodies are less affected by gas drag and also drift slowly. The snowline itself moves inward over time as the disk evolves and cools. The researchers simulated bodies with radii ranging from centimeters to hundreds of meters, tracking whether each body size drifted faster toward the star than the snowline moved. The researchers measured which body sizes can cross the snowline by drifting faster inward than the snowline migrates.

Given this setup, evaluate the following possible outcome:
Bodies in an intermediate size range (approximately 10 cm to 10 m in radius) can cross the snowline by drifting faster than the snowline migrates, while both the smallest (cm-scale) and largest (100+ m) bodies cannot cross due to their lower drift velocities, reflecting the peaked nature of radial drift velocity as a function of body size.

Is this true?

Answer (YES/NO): NO